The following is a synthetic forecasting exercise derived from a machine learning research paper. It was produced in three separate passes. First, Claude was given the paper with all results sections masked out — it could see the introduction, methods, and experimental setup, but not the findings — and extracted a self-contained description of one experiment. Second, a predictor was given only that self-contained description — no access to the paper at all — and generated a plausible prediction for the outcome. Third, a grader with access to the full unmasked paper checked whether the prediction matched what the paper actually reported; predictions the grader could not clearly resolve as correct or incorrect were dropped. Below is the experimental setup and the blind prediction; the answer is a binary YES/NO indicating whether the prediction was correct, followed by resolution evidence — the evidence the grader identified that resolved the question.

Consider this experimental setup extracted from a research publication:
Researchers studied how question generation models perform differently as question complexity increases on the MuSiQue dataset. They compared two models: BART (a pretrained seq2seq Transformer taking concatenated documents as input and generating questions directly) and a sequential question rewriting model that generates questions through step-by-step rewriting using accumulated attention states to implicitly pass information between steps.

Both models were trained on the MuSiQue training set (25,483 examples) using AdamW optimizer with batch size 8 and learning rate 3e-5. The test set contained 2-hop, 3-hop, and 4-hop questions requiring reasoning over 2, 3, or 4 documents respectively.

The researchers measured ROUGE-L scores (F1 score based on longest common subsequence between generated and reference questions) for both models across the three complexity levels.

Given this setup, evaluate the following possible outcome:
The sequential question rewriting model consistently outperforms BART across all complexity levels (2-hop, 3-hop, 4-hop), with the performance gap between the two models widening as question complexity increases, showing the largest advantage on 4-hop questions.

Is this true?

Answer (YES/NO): NO